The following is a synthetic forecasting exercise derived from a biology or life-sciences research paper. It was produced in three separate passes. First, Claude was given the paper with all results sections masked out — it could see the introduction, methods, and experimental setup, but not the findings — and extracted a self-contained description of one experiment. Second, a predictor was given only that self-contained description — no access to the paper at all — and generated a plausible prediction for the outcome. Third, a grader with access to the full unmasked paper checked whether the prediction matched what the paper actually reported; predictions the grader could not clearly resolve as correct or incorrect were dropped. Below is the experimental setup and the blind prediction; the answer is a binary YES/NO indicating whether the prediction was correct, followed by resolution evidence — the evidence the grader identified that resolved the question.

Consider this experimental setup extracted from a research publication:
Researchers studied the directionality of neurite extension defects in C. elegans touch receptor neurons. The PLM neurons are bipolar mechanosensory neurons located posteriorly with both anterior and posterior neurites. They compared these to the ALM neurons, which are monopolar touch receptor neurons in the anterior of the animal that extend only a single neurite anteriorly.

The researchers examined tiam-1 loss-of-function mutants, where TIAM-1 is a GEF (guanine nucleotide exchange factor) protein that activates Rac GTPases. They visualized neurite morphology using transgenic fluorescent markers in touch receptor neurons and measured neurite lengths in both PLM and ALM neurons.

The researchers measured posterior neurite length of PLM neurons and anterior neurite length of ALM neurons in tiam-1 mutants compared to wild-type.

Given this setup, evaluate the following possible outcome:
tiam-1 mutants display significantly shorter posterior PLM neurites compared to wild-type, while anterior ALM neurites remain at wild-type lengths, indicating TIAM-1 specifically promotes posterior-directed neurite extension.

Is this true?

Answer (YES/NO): YES